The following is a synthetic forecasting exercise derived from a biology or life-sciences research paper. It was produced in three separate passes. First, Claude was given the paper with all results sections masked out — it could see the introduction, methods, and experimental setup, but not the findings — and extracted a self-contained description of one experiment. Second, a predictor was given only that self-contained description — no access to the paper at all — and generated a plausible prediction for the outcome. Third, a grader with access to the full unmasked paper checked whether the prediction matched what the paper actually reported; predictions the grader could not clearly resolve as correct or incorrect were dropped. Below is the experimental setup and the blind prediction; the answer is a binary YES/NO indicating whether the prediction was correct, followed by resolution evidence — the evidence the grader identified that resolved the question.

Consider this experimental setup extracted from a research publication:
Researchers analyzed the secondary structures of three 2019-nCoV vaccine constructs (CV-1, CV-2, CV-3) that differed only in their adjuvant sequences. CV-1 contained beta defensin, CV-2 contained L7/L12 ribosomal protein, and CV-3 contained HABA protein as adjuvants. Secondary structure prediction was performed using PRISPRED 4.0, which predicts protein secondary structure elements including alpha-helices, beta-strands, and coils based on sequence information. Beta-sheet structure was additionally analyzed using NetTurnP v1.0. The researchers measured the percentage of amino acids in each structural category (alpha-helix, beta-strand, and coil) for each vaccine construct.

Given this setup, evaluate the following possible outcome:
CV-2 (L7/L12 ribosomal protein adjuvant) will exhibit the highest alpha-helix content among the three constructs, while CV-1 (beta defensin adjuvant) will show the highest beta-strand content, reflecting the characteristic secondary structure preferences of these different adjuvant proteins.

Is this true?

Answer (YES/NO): NO